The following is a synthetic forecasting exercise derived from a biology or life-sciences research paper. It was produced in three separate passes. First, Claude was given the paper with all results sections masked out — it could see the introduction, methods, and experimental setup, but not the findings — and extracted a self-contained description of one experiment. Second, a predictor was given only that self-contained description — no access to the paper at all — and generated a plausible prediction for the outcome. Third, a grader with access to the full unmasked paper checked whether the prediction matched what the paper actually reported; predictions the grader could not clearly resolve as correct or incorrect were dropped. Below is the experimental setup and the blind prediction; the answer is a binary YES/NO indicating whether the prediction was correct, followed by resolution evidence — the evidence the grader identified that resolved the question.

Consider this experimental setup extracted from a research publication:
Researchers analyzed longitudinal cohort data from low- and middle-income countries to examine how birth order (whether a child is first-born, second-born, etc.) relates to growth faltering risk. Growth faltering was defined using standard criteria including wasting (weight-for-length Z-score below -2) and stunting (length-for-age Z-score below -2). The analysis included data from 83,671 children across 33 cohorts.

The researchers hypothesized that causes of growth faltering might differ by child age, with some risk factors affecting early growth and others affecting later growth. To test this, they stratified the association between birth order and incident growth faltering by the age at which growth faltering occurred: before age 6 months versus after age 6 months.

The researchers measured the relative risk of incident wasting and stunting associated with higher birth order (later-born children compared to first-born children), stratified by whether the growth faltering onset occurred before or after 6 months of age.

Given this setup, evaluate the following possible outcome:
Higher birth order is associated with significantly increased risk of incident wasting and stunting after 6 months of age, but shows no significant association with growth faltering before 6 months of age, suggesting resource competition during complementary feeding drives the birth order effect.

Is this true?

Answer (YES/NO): NO